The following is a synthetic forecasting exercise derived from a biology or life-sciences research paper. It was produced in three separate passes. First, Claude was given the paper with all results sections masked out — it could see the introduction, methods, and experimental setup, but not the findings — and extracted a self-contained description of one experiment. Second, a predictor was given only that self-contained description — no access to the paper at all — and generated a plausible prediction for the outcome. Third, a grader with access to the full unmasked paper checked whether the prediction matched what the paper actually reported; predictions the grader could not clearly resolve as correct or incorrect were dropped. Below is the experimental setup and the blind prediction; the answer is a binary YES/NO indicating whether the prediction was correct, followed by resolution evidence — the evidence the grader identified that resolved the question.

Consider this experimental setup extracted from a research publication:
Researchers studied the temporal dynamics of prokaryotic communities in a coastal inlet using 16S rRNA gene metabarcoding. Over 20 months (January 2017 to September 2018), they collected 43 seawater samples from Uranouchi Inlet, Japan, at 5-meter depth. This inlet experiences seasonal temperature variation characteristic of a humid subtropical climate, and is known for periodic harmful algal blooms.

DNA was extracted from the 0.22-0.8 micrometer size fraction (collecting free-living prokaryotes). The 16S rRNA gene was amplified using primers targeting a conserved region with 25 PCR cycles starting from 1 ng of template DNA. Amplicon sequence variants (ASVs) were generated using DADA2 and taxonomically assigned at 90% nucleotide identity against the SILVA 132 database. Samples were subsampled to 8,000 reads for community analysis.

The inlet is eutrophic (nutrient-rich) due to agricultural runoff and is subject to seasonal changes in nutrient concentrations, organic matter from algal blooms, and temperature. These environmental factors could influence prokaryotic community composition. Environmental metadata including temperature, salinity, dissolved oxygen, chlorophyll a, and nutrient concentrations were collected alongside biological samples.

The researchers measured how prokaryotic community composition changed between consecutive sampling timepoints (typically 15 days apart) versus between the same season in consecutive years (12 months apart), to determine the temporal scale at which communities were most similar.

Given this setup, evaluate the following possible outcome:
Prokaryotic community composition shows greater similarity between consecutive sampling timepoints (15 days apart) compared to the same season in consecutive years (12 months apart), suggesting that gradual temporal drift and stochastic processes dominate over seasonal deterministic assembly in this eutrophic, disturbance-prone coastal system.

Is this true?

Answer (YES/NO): NO